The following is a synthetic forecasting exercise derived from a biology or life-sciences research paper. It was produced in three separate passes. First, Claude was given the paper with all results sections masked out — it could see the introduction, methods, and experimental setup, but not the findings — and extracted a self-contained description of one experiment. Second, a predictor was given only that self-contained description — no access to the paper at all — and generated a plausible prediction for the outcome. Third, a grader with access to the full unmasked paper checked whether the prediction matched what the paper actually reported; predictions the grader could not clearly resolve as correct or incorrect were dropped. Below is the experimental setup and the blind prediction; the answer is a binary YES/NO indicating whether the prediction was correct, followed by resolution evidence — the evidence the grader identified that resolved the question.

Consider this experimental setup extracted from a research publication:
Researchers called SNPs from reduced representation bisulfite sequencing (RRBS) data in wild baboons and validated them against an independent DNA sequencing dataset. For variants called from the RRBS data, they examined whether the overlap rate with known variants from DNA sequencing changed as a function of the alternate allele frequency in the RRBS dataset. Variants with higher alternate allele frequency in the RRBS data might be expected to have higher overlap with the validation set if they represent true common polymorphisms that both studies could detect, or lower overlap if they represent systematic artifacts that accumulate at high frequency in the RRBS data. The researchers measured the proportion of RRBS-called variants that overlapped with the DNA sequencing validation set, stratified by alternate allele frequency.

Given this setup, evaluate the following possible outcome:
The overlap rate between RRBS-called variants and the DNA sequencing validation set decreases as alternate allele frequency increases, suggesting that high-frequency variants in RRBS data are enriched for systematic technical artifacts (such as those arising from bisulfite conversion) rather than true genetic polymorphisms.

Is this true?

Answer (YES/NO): NO